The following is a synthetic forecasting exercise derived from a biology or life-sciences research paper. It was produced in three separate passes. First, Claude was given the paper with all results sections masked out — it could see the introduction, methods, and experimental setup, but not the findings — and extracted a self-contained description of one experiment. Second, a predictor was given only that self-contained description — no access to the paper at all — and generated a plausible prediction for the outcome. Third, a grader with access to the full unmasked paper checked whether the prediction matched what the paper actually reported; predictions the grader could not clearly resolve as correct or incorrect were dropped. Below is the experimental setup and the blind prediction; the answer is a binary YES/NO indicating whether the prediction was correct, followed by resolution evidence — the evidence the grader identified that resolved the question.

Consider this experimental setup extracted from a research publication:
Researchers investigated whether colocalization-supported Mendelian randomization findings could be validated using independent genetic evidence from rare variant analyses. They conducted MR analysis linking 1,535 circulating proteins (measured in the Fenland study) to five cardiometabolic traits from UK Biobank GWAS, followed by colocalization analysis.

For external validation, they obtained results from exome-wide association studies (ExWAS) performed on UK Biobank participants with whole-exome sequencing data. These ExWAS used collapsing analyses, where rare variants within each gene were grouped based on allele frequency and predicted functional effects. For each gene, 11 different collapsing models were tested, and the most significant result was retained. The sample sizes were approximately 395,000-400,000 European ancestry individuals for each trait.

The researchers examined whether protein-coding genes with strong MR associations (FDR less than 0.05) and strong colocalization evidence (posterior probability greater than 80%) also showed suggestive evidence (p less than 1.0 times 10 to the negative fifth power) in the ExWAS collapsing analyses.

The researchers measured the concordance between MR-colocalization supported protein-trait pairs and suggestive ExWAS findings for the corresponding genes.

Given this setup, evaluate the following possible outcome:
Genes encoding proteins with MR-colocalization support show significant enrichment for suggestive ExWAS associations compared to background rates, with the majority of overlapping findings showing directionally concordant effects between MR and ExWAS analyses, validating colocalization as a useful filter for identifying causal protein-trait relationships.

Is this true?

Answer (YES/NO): NO